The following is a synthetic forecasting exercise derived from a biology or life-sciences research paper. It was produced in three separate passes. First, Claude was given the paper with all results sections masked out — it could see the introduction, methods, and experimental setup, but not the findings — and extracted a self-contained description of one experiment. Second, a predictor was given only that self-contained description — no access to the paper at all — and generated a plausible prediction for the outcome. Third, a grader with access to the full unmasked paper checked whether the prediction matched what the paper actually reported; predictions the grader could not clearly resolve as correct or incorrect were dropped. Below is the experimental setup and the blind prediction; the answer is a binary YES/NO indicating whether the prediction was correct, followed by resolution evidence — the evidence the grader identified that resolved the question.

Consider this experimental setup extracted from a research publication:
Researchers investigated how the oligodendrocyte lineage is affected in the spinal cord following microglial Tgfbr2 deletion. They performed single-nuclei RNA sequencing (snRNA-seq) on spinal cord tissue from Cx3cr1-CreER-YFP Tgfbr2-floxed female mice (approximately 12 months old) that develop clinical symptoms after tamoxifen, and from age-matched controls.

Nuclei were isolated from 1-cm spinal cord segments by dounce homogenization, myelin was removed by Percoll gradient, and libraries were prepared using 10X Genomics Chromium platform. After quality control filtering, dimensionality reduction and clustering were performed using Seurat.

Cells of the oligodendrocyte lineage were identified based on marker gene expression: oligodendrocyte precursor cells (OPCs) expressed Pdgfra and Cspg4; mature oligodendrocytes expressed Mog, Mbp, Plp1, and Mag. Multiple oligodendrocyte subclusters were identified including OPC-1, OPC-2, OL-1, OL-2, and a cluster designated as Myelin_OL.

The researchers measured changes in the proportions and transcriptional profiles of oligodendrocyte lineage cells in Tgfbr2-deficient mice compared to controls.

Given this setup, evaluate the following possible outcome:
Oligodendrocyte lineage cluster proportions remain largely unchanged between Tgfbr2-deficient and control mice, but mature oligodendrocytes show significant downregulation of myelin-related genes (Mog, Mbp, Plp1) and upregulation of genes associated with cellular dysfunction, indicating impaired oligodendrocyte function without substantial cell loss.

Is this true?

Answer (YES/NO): NO